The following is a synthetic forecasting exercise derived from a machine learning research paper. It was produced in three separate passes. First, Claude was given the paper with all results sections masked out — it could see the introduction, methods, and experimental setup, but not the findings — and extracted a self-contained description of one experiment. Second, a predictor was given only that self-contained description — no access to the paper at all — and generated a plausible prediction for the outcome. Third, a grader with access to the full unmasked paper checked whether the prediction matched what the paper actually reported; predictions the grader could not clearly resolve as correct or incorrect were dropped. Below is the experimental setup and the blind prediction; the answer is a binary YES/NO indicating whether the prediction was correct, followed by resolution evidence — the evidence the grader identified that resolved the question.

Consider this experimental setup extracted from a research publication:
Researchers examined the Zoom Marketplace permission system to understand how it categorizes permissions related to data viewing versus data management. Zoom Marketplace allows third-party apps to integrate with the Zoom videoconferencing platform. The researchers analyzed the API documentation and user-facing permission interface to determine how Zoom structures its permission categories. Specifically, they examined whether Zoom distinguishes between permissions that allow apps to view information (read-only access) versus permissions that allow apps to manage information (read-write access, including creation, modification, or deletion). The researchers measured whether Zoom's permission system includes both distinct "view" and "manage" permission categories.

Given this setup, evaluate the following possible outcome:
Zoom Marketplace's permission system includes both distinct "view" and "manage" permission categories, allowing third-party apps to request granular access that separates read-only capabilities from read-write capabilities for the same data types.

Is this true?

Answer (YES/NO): YES